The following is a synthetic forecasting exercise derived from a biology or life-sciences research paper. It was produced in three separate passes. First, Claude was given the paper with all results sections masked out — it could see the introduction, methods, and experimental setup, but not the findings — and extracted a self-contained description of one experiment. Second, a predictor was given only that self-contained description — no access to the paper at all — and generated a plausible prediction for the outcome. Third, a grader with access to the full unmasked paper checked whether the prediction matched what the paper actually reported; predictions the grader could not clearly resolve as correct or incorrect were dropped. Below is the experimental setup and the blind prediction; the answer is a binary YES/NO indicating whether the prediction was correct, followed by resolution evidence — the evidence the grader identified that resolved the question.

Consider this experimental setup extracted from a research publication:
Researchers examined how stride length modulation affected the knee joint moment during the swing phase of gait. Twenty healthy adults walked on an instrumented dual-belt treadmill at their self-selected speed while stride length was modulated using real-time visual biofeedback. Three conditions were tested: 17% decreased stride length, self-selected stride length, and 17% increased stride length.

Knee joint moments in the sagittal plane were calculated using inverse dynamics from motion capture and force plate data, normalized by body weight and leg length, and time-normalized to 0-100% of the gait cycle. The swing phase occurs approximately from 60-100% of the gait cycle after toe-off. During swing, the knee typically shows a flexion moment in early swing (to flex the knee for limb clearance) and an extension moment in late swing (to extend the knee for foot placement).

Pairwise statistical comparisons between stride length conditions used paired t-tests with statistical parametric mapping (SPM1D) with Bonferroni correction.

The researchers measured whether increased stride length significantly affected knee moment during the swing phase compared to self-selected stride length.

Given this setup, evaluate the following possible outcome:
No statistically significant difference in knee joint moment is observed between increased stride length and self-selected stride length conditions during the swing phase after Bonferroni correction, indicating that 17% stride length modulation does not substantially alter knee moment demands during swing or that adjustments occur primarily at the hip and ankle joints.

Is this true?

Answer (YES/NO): NO